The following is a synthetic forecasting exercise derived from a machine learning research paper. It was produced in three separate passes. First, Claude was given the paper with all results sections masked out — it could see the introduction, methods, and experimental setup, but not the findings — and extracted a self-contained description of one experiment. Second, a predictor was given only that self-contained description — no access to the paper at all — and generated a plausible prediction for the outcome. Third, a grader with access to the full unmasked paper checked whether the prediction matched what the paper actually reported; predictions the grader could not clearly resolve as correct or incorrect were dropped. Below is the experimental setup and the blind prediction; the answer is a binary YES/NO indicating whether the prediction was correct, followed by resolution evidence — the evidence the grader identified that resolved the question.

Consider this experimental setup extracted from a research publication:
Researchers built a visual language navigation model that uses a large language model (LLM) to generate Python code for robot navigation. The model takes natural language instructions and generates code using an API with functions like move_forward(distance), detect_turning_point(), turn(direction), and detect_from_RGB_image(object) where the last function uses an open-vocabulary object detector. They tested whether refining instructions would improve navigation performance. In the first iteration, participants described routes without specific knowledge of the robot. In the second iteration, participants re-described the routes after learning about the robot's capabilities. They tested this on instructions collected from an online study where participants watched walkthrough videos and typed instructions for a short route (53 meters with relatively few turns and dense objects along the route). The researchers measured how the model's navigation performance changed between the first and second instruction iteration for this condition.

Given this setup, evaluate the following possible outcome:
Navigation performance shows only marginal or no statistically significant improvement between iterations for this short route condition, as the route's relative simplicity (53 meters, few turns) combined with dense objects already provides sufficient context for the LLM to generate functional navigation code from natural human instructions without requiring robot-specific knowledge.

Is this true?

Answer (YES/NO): NO